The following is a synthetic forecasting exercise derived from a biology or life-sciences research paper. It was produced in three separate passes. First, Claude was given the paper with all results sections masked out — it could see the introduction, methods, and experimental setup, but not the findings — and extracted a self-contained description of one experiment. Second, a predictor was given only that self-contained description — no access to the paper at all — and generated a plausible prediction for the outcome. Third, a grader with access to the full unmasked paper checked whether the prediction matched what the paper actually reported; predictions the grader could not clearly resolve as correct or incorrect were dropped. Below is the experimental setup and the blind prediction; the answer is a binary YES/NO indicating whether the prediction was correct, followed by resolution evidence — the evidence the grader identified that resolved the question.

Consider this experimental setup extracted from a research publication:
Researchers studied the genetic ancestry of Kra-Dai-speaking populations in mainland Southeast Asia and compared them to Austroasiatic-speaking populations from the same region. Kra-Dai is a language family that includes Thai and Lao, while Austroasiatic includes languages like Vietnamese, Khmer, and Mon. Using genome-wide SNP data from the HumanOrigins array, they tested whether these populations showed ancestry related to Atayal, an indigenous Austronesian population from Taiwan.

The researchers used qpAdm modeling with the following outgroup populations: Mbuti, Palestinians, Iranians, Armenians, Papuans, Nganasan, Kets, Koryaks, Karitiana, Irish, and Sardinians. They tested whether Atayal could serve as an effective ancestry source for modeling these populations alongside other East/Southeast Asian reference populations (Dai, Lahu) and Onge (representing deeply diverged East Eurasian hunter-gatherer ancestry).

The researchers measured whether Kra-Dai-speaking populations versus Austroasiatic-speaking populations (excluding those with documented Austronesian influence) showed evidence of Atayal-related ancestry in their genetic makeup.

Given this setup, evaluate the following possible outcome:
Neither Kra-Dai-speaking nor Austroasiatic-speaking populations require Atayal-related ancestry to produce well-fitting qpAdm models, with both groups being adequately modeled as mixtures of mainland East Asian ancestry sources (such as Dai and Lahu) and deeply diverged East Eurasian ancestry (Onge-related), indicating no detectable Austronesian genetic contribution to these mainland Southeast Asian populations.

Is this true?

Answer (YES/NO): NO